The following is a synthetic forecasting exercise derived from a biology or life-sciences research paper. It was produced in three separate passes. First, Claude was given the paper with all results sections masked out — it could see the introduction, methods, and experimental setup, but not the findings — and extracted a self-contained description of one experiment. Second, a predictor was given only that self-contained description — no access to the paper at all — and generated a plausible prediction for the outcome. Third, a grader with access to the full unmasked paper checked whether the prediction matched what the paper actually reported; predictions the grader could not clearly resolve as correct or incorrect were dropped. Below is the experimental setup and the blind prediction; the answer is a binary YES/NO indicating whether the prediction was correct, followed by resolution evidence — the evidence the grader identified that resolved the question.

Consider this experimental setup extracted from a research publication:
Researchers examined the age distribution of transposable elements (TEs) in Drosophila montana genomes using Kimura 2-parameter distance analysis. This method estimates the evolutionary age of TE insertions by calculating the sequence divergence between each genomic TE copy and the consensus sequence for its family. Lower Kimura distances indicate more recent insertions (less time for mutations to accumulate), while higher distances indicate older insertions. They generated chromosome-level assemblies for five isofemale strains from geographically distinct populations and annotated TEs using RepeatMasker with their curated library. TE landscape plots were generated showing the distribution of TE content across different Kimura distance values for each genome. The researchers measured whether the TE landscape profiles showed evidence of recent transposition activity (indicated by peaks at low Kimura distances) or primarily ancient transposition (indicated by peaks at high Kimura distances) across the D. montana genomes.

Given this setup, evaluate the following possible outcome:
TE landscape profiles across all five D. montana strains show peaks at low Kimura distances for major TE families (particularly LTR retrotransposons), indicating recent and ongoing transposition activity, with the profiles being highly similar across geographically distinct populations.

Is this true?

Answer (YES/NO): YES